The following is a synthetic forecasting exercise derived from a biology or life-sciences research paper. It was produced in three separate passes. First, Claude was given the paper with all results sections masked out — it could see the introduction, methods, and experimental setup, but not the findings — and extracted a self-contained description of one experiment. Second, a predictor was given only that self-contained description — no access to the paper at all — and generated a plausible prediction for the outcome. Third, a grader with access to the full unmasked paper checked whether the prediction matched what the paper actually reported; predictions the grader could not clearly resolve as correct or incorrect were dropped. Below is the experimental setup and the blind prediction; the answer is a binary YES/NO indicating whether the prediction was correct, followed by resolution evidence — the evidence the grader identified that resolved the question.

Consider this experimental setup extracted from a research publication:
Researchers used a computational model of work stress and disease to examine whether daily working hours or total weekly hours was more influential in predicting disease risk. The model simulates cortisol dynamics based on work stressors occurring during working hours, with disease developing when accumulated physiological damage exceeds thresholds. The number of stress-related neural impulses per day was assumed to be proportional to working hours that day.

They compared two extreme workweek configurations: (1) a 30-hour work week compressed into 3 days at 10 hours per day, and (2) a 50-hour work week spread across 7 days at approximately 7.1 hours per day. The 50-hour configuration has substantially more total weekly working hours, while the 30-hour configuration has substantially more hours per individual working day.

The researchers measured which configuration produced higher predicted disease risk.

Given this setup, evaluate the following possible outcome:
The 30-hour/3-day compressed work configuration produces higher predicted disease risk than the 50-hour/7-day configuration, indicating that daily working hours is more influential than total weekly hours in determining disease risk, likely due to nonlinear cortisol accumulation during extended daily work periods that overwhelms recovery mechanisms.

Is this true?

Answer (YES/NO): YES